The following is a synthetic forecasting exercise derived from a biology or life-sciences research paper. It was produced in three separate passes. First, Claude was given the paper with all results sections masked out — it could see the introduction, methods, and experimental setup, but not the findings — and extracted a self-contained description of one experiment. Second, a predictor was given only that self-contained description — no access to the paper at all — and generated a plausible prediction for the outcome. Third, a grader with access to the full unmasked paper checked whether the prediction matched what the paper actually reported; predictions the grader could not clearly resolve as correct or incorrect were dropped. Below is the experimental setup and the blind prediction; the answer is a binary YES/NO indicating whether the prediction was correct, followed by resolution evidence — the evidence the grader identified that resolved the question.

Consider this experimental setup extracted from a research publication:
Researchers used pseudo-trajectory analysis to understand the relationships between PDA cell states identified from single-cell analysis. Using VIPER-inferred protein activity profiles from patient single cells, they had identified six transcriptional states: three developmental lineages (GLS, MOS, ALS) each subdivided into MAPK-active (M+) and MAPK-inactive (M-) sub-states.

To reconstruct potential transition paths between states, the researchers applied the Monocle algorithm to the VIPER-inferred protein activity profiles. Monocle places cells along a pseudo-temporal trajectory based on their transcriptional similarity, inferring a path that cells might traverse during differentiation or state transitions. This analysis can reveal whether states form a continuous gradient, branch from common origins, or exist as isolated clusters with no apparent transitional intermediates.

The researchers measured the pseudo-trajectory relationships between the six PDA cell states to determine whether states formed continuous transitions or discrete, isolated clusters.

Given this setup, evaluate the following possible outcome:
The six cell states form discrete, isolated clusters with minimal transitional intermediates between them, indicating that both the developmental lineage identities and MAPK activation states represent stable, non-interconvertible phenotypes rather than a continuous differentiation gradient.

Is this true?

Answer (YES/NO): NO